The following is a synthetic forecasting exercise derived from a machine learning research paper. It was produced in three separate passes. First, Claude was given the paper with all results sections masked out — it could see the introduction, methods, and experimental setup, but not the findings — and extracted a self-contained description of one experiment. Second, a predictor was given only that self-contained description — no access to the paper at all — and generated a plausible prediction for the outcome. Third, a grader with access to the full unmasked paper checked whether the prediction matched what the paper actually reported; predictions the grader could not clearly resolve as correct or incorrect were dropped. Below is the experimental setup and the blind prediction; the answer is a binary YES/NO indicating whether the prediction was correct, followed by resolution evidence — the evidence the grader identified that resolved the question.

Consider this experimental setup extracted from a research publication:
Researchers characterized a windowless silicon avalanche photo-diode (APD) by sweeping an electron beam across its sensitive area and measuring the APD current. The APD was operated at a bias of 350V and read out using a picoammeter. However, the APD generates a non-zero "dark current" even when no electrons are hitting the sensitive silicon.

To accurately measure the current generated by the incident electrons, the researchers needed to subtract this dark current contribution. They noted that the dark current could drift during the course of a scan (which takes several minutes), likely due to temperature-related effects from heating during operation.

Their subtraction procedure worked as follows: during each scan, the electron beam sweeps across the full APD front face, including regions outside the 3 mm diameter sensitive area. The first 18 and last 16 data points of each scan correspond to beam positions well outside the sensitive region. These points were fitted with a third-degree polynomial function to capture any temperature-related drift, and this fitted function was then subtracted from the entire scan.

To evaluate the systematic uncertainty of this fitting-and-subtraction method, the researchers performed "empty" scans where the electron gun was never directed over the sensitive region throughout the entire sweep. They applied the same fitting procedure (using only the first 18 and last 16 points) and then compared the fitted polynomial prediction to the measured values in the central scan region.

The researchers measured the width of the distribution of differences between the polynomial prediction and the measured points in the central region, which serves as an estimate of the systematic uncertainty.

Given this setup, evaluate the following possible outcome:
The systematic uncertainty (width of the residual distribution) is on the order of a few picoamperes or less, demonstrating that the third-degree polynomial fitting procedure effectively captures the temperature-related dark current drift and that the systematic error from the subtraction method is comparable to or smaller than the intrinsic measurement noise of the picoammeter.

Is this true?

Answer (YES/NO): NO